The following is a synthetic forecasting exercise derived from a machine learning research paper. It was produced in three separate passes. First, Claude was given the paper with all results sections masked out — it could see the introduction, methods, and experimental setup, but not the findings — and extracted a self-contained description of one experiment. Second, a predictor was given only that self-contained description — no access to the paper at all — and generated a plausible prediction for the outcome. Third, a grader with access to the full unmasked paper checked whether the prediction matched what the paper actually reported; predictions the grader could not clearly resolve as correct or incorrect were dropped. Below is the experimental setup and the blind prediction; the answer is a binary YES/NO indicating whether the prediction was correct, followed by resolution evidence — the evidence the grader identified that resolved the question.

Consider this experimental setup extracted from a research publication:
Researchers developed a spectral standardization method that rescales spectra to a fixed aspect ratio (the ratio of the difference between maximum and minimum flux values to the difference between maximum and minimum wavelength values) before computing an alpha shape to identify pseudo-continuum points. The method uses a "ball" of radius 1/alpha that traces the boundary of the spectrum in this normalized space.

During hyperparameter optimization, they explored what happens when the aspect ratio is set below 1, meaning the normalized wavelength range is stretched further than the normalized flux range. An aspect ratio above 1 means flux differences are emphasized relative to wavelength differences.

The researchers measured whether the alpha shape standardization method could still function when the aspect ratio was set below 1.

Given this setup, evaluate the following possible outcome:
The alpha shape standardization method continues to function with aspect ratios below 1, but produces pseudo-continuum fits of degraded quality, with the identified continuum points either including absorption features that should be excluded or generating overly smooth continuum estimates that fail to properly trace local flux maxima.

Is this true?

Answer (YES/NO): NO